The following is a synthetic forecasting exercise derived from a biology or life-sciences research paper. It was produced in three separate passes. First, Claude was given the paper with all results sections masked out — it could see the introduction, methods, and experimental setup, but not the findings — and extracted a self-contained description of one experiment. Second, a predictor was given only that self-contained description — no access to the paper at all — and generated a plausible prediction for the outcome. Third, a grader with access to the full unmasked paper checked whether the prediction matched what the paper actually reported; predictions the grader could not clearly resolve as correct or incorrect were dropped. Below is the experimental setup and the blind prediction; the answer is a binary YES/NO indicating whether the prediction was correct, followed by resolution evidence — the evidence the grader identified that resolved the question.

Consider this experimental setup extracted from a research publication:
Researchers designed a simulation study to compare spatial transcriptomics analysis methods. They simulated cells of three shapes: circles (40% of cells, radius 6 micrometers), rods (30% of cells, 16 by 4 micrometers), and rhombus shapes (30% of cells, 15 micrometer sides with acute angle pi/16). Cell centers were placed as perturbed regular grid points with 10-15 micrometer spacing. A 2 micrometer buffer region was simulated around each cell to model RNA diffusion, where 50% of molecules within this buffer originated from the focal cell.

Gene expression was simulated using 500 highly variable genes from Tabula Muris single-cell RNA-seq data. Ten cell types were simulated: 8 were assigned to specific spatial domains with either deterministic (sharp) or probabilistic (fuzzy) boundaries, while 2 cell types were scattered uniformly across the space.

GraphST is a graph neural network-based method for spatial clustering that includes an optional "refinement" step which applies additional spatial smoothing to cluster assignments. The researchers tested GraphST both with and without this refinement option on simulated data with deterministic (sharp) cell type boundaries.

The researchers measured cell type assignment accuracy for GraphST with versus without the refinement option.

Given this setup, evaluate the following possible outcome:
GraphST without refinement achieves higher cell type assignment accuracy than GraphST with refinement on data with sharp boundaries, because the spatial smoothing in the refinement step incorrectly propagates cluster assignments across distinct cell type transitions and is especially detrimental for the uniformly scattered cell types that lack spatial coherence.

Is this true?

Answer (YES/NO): YES